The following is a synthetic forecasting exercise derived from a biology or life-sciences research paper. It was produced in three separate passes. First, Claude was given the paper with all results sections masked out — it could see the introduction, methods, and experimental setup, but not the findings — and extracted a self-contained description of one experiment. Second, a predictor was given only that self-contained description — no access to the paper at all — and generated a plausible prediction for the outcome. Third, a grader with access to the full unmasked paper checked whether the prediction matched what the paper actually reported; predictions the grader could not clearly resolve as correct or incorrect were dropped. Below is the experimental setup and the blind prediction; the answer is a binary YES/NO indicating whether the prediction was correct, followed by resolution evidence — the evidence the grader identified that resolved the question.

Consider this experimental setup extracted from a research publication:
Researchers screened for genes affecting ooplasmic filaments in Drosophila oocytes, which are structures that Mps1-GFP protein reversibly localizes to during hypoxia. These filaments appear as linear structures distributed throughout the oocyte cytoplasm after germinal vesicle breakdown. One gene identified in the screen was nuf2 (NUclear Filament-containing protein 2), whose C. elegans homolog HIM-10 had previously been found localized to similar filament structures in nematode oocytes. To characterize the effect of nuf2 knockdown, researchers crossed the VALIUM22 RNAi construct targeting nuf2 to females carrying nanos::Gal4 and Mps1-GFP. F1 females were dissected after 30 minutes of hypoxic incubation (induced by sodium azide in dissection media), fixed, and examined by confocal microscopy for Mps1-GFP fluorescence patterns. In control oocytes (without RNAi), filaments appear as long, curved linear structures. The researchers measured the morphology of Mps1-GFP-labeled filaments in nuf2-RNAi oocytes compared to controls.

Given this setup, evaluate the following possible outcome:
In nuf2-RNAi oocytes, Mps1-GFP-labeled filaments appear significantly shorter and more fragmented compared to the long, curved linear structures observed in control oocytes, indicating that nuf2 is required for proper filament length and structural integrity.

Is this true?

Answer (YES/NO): NO